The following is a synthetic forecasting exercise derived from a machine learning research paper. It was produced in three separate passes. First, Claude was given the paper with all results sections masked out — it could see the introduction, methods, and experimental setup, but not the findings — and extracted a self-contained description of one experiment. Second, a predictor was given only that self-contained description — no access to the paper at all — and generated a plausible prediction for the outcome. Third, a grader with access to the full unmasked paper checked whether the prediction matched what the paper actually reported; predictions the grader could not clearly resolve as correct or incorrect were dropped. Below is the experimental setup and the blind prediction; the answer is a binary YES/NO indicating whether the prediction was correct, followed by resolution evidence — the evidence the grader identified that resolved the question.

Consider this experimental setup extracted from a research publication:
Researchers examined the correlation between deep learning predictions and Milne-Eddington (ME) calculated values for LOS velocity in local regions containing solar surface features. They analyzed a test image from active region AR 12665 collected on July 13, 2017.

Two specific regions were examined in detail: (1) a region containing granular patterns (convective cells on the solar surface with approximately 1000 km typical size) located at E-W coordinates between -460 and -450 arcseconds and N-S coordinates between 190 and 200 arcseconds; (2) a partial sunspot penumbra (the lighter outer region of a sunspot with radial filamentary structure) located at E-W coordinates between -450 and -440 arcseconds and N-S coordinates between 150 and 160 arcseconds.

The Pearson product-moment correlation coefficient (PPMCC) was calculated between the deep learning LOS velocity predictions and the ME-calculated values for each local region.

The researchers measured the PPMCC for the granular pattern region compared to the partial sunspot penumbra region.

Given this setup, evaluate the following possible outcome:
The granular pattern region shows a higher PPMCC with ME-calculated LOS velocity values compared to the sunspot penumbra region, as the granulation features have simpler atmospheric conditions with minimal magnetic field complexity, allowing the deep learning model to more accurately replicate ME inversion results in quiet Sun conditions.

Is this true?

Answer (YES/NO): YES